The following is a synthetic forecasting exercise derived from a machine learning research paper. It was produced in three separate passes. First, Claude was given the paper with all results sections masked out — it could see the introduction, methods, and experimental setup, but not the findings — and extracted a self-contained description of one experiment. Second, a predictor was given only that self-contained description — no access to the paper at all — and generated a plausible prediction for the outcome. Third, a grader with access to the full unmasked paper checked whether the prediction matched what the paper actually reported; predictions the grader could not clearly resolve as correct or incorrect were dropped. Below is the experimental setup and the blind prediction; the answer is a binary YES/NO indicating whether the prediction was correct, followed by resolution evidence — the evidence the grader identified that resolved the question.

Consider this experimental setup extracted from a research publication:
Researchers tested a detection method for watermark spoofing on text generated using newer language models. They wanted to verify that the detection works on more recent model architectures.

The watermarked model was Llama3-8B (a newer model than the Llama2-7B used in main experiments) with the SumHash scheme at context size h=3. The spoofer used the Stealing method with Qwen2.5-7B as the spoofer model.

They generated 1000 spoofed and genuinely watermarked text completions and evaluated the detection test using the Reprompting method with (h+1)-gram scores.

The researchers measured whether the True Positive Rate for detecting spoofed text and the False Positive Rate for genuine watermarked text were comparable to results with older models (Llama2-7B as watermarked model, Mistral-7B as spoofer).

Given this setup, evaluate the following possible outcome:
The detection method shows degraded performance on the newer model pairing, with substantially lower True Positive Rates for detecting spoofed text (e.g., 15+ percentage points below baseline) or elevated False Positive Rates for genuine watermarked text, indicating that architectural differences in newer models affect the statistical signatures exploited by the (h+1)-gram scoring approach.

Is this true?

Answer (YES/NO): NO